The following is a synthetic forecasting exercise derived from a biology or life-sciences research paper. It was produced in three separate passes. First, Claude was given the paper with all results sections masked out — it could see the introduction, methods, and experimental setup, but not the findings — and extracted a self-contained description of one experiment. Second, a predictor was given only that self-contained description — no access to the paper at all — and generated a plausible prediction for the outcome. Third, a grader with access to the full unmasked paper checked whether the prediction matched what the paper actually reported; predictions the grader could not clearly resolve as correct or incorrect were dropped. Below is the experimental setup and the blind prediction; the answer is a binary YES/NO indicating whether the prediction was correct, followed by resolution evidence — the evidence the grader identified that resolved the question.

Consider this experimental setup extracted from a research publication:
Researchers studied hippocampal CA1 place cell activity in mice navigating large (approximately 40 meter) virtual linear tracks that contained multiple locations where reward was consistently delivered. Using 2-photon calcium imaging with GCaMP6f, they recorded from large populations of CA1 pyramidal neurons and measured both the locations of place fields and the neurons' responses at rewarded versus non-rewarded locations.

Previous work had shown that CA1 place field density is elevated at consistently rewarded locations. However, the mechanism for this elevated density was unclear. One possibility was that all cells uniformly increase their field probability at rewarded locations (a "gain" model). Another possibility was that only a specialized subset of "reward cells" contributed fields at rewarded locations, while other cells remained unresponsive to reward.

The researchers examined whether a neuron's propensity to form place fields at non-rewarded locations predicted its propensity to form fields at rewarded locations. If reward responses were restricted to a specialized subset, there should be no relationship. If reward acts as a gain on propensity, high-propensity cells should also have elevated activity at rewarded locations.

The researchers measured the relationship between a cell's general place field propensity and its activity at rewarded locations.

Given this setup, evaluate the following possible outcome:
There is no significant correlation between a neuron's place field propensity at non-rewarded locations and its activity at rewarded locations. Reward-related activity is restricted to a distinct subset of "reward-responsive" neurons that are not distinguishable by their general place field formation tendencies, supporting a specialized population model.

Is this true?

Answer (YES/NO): NO